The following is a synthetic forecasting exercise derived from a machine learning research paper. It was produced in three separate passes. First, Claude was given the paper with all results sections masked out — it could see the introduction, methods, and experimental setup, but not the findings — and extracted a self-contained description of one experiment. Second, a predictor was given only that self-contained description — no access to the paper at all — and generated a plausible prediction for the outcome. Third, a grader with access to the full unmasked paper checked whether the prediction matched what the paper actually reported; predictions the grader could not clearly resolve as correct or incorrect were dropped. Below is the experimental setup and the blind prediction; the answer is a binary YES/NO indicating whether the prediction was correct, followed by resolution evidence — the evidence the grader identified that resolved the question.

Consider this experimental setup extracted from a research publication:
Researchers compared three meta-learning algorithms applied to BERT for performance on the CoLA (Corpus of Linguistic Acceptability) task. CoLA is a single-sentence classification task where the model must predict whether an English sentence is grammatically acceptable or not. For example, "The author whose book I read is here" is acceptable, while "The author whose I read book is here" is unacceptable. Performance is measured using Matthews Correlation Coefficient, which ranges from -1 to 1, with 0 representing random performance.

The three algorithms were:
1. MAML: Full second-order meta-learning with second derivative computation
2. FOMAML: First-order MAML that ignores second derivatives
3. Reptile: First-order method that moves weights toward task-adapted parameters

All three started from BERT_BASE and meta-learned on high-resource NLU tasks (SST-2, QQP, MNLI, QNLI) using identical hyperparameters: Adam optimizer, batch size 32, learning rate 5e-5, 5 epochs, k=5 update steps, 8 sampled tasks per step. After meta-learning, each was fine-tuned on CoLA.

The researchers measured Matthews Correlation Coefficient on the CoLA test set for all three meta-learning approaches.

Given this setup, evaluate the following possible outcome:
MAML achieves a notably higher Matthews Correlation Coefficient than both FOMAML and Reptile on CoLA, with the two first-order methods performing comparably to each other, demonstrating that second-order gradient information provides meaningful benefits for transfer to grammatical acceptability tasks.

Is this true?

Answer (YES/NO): NO